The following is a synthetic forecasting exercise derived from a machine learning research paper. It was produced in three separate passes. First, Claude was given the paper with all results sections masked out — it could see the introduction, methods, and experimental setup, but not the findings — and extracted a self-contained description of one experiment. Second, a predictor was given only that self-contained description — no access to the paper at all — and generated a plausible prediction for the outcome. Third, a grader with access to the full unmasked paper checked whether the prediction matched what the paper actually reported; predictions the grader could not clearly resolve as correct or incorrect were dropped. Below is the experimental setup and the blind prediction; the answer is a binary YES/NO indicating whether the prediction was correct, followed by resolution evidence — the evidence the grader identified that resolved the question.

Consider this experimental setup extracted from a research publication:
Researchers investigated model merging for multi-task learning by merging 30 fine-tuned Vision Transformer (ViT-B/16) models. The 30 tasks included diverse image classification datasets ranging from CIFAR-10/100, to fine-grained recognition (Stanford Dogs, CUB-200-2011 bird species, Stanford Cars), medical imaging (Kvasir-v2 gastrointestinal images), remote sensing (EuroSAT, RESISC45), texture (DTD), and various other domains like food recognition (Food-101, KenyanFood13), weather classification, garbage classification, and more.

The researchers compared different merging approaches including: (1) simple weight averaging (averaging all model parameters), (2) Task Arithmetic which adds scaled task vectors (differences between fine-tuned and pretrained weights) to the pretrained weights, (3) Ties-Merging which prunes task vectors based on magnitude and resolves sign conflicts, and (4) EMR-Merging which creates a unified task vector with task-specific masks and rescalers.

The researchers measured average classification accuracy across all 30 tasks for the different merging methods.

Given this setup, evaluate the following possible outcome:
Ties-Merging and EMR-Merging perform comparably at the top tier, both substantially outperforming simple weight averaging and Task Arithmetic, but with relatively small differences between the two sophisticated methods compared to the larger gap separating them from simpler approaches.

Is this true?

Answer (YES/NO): NO